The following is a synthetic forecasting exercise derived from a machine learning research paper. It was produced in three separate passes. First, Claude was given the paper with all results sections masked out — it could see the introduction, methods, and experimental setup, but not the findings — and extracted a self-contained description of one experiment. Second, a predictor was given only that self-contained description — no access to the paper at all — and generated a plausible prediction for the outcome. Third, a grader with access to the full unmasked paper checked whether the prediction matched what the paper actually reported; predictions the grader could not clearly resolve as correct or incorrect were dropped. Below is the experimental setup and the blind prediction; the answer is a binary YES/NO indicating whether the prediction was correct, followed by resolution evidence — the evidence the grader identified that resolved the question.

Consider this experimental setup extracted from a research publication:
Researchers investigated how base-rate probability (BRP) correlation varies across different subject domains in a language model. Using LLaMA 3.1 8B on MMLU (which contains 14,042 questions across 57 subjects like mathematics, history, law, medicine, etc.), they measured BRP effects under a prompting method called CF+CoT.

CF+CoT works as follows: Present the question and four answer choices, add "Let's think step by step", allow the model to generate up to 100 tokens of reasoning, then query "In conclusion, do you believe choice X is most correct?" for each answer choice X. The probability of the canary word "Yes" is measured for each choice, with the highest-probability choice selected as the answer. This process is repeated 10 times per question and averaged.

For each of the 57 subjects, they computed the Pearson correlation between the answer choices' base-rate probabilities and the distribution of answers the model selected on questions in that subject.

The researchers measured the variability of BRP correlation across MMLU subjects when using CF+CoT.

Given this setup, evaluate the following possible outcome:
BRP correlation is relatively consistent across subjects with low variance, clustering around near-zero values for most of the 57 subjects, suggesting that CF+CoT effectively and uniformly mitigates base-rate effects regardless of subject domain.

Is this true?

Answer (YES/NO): NO